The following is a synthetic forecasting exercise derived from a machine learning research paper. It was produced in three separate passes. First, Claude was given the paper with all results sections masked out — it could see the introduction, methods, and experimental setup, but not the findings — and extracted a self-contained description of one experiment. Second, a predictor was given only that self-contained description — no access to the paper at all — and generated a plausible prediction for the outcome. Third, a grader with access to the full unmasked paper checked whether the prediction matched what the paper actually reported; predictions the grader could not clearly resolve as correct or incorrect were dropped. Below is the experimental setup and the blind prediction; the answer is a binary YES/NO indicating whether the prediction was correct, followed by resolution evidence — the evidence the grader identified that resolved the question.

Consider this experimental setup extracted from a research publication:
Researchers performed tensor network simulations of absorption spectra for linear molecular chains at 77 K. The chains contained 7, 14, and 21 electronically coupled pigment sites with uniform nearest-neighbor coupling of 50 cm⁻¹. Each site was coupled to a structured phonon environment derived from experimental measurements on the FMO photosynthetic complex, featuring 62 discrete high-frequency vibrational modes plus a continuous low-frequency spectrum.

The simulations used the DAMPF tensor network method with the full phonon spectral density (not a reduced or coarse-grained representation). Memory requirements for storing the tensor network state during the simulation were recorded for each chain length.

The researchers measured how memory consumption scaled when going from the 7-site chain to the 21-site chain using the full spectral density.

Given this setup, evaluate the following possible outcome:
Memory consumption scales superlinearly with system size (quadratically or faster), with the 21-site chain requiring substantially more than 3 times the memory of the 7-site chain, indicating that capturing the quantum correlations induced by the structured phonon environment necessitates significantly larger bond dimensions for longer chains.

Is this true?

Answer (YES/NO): YES